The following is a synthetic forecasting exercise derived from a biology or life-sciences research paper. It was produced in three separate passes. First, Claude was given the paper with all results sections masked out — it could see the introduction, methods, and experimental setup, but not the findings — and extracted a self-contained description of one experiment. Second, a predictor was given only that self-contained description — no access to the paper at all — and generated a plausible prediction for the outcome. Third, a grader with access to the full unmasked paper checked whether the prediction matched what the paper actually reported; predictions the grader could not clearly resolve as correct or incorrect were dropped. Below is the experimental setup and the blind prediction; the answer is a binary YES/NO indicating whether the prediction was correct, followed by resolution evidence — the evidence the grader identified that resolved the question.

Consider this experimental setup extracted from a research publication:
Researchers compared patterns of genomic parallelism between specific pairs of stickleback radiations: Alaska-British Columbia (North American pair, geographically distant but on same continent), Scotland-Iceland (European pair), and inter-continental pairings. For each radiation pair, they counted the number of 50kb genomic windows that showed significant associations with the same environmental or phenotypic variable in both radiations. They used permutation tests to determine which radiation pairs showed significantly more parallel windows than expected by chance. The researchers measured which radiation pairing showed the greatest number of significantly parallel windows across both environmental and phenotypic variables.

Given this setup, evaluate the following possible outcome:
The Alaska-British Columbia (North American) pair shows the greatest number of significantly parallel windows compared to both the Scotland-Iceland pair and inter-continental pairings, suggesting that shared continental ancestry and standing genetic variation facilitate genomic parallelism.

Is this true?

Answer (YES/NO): YES